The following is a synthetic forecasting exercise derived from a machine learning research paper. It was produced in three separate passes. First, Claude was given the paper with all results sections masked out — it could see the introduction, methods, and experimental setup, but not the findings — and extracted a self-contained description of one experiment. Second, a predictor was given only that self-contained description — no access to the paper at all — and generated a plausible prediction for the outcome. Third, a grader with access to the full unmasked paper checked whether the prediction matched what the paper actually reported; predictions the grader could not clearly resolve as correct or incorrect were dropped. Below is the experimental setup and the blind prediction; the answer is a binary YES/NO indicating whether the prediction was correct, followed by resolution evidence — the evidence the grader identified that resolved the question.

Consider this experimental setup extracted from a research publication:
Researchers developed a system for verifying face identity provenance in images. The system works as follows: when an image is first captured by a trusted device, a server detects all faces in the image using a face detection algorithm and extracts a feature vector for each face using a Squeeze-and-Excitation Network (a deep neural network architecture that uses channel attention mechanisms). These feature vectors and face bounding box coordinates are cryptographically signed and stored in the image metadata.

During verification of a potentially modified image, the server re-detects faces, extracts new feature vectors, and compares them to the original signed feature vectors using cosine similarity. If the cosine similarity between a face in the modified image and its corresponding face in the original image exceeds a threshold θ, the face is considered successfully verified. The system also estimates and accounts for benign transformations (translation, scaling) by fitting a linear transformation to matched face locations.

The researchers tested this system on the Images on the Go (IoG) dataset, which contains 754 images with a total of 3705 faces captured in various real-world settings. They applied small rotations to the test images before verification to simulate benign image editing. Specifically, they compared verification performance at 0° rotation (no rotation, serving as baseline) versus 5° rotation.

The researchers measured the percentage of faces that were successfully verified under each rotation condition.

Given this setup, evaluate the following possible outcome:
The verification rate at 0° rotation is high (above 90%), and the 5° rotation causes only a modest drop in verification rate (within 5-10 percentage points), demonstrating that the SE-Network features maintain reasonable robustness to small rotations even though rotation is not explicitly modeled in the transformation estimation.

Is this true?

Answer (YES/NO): NO